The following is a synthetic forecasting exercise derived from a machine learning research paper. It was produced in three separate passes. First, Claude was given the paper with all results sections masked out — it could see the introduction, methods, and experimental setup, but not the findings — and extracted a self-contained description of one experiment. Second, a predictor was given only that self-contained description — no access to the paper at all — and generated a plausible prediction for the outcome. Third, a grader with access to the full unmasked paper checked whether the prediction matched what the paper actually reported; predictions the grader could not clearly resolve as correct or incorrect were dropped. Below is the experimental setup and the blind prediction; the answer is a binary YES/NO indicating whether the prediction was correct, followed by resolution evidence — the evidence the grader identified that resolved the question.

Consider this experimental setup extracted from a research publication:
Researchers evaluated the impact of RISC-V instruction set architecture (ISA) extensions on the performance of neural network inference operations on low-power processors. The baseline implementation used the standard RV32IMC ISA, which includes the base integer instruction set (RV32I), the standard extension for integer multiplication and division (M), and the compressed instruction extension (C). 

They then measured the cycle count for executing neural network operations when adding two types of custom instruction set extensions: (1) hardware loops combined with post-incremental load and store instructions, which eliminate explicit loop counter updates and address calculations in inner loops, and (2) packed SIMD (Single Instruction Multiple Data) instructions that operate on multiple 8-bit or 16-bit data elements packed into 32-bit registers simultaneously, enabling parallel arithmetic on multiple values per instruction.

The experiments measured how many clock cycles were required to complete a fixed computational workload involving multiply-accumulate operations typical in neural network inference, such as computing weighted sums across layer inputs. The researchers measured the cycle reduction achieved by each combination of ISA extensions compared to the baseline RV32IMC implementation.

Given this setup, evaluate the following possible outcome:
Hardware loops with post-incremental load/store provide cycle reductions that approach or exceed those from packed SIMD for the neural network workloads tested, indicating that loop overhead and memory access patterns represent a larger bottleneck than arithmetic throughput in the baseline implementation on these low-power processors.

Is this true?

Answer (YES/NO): NO